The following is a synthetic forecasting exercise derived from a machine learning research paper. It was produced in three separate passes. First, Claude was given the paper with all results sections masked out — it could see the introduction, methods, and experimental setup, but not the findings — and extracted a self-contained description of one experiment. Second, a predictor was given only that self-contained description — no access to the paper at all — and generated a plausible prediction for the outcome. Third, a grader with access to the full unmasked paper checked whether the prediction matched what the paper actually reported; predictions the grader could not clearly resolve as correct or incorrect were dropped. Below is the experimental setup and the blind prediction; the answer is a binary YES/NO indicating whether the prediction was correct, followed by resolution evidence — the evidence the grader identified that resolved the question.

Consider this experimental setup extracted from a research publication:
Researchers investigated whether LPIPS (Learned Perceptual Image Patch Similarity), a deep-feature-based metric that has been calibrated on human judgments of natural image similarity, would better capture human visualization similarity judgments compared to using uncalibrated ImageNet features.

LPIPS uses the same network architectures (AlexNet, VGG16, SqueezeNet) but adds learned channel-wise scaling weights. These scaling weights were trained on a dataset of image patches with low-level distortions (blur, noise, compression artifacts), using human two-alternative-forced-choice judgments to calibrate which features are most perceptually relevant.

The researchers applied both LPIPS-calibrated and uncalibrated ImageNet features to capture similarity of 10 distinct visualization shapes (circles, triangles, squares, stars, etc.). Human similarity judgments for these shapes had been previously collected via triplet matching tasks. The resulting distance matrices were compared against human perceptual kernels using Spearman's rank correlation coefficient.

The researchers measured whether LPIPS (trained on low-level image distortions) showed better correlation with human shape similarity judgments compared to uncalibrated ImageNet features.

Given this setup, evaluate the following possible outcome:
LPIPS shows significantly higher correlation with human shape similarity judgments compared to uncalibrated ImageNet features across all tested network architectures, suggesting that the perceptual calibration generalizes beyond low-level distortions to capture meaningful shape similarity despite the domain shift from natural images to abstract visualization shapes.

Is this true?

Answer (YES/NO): NO